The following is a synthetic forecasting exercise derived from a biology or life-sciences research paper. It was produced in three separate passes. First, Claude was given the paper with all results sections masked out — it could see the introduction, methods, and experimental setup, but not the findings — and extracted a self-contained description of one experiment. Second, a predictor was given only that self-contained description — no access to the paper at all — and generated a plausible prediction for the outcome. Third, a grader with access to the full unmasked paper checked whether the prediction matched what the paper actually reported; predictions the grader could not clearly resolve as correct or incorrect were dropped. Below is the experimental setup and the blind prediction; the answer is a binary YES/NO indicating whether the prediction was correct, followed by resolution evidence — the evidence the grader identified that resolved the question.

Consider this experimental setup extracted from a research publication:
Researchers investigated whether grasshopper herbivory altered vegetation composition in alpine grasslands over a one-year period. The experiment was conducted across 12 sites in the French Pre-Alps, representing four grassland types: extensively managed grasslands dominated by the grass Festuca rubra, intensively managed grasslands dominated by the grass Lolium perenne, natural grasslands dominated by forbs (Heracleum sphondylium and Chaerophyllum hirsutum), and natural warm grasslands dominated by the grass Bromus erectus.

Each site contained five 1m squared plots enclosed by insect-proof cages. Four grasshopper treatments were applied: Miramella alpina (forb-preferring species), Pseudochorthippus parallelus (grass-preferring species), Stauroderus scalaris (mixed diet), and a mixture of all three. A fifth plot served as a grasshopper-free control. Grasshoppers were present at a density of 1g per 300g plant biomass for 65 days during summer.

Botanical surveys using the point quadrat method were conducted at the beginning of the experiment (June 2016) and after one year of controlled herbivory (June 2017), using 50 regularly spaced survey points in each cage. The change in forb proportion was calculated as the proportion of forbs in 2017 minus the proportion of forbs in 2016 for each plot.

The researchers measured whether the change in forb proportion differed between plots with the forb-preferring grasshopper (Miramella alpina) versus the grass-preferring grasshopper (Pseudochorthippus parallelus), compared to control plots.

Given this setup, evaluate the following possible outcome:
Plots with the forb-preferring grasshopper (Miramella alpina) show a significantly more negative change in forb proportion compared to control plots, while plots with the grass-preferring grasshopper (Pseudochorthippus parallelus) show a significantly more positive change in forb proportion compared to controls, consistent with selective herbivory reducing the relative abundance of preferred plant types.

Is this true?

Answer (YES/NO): NO